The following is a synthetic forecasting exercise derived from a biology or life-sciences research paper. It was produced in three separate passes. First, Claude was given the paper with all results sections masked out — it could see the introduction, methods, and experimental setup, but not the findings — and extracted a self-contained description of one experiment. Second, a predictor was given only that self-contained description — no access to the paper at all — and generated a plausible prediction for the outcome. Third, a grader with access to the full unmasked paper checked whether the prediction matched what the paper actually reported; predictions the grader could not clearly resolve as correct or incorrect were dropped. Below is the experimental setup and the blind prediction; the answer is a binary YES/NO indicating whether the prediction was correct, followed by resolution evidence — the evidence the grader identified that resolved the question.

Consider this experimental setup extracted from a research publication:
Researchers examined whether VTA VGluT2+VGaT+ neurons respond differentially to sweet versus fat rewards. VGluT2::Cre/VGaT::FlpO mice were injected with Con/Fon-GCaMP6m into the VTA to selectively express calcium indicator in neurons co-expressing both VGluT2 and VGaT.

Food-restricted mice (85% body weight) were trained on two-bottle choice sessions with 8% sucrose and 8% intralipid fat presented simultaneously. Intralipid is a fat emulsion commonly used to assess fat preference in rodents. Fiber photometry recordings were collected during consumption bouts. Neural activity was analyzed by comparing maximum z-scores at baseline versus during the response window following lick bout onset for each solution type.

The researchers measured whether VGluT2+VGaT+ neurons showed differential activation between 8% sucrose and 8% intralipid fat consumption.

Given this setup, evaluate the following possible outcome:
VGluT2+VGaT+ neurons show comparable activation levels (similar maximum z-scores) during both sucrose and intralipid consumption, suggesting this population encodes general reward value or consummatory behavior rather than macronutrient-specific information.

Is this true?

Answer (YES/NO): NO